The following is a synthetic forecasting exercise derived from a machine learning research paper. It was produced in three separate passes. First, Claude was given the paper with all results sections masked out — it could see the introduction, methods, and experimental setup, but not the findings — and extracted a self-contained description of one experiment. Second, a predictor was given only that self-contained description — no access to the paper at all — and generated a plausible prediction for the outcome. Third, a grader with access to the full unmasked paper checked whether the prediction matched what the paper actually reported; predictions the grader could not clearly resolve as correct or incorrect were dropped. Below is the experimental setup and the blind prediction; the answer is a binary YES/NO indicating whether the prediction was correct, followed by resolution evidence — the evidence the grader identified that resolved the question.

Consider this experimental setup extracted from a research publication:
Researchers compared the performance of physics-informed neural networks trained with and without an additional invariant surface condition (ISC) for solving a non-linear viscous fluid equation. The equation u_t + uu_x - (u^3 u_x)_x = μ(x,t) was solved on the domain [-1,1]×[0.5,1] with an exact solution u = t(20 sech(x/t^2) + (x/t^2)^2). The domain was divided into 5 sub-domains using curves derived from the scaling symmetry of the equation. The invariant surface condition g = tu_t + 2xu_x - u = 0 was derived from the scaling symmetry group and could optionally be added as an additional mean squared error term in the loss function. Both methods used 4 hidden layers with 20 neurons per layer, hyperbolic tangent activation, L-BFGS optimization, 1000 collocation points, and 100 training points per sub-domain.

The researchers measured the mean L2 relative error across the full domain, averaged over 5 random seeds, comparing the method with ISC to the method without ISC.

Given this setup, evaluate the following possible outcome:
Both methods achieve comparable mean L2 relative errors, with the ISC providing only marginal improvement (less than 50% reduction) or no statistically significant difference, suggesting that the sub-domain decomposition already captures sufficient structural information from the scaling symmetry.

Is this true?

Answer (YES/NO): NO